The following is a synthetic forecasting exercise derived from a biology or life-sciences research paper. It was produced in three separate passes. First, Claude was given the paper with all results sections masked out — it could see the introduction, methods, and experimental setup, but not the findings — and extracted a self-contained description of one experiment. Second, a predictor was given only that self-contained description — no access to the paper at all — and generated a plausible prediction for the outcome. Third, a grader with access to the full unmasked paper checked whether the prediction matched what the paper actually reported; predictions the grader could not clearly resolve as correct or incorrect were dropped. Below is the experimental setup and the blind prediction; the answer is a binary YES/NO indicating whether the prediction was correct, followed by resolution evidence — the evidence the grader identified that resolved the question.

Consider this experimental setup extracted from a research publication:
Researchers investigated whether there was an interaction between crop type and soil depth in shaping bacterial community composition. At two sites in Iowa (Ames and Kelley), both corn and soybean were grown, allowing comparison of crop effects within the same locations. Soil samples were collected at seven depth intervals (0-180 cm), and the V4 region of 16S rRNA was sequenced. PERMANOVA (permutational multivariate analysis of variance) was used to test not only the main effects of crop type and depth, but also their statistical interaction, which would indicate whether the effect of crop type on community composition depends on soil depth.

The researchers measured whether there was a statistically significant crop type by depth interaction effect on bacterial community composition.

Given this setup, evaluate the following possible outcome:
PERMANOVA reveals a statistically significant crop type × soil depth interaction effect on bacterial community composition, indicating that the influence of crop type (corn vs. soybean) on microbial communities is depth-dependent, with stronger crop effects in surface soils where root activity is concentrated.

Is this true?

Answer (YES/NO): NO